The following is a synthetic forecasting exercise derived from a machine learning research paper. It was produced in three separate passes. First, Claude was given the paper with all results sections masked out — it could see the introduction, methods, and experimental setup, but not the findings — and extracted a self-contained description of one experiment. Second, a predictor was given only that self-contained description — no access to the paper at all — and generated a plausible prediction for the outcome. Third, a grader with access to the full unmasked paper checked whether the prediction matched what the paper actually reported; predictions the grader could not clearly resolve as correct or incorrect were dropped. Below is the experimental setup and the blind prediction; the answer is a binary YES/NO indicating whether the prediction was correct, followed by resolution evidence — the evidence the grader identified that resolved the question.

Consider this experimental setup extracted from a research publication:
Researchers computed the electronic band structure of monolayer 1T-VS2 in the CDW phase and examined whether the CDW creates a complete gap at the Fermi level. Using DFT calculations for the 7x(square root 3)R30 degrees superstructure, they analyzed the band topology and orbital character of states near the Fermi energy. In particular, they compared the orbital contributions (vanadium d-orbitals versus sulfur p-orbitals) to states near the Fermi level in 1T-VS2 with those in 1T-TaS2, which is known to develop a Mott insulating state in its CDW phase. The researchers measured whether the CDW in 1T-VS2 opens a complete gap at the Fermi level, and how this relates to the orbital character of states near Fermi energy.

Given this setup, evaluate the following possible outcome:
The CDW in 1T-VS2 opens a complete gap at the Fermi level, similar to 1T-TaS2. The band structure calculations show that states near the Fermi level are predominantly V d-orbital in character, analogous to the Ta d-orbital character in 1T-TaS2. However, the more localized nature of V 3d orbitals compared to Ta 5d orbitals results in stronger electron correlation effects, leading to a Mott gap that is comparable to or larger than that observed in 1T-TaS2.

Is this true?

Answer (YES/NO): NO